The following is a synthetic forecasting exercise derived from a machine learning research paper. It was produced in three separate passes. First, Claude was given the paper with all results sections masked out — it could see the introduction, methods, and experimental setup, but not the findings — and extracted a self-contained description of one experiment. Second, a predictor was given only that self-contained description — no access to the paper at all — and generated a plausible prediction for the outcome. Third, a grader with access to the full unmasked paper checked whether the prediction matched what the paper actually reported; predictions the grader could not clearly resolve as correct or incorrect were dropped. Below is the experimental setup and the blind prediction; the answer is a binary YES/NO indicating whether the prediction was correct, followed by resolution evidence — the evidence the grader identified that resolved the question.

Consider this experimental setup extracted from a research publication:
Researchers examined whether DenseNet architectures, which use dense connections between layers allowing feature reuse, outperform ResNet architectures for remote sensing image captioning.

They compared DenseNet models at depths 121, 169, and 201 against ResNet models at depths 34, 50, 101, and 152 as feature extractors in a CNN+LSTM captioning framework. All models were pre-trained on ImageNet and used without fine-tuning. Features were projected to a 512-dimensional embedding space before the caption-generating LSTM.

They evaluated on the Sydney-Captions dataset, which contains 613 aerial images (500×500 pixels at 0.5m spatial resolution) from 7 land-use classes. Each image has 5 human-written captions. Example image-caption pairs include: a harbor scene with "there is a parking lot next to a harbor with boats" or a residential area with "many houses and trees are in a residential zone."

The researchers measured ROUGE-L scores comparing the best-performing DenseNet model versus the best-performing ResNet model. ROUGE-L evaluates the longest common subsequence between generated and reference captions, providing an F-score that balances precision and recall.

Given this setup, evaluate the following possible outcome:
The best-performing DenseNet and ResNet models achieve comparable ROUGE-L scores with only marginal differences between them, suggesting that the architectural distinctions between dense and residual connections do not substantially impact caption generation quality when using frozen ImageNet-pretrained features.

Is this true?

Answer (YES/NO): NO